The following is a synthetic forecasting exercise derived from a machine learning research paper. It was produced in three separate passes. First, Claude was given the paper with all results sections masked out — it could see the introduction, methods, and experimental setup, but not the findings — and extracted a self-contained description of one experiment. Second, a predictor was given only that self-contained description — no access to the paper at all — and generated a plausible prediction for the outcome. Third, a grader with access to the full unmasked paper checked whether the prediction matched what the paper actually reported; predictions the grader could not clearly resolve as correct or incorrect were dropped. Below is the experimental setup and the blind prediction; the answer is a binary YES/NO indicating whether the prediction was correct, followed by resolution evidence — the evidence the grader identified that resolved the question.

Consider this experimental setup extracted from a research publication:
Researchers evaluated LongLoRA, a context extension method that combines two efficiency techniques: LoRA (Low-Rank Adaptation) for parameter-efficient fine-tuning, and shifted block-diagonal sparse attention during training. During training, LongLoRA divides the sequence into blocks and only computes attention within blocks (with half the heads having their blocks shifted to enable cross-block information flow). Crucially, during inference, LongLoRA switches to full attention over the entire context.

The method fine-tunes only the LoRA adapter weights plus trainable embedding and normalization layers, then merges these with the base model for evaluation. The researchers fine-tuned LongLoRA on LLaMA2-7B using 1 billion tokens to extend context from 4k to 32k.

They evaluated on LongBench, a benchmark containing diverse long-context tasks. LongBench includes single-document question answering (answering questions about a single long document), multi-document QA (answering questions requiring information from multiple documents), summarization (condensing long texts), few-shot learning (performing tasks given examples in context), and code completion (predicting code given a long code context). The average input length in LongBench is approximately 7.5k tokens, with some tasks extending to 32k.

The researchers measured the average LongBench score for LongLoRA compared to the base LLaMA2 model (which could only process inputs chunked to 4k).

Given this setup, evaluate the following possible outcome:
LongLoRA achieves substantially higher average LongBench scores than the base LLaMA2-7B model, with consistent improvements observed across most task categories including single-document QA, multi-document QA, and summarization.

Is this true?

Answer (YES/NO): NO